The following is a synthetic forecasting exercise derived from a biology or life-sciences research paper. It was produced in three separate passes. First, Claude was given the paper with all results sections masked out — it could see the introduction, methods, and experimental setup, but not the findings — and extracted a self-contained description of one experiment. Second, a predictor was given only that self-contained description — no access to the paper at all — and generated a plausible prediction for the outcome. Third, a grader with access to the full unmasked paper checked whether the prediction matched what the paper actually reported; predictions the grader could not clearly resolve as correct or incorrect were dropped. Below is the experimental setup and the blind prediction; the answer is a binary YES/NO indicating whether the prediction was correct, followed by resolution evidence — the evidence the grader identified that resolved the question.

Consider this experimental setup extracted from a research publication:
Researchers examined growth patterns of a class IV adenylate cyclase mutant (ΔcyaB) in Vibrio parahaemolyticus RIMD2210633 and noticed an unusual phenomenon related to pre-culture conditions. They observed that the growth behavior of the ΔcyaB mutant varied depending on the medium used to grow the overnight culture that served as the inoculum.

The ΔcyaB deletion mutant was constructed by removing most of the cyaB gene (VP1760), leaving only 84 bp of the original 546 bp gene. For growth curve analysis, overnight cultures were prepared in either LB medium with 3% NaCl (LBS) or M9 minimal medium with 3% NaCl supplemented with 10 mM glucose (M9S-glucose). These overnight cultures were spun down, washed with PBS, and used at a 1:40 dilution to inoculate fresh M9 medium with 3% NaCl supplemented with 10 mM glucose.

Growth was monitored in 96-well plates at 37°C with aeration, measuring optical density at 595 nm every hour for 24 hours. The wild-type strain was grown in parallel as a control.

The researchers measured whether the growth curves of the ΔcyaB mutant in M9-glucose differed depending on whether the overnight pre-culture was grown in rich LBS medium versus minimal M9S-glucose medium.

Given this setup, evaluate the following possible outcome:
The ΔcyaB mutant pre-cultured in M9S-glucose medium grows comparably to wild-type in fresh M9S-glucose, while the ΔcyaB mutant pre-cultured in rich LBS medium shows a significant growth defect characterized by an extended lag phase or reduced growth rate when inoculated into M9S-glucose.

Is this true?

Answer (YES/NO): NO